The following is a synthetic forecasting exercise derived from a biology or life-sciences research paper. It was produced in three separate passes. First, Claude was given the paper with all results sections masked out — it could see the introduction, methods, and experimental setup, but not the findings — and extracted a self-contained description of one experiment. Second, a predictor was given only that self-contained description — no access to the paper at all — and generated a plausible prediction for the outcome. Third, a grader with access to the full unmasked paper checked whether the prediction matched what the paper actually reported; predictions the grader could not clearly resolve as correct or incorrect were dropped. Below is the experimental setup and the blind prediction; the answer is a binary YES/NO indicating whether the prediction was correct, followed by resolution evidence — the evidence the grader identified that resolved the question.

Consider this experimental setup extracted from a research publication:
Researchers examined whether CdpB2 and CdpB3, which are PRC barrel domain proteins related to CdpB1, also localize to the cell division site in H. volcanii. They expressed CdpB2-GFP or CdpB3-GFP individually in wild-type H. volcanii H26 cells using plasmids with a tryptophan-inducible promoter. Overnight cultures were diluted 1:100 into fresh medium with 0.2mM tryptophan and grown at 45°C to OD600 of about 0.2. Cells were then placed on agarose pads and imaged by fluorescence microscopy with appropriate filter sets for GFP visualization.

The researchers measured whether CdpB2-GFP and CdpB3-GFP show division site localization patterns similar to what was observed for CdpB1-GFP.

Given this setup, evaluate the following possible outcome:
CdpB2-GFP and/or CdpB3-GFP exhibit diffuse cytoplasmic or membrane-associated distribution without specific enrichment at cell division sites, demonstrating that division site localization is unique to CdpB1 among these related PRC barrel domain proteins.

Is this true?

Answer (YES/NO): NO